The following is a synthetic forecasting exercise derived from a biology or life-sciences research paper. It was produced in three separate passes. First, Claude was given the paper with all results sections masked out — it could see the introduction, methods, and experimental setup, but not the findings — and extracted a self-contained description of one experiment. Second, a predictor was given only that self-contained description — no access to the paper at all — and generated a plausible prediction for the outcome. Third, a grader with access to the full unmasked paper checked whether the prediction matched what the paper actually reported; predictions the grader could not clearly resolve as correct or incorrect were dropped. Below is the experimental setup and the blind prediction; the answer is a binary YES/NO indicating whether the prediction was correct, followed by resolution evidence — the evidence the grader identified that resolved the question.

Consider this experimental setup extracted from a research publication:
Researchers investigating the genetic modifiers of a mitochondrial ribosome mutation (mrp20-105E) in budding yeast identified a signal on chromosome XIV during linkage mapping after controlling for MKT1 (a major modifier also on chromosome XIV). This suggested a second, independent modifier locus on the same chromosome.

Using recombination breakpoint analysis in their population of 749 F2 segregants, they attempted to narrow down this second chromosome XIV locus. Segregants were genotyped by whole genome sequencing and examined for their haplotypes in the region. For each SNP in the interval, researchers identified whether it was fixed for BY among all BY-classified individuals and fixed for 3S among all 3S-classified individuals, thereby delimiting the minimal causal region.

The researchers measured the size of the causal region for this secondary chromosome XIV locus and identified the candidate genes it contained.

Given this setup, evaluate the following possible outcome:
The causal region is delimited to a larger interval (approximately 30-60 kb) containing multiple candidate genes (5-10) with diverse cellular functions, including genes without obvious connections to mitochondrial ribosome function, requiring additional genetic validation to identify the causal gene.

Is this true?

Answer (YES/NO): NO